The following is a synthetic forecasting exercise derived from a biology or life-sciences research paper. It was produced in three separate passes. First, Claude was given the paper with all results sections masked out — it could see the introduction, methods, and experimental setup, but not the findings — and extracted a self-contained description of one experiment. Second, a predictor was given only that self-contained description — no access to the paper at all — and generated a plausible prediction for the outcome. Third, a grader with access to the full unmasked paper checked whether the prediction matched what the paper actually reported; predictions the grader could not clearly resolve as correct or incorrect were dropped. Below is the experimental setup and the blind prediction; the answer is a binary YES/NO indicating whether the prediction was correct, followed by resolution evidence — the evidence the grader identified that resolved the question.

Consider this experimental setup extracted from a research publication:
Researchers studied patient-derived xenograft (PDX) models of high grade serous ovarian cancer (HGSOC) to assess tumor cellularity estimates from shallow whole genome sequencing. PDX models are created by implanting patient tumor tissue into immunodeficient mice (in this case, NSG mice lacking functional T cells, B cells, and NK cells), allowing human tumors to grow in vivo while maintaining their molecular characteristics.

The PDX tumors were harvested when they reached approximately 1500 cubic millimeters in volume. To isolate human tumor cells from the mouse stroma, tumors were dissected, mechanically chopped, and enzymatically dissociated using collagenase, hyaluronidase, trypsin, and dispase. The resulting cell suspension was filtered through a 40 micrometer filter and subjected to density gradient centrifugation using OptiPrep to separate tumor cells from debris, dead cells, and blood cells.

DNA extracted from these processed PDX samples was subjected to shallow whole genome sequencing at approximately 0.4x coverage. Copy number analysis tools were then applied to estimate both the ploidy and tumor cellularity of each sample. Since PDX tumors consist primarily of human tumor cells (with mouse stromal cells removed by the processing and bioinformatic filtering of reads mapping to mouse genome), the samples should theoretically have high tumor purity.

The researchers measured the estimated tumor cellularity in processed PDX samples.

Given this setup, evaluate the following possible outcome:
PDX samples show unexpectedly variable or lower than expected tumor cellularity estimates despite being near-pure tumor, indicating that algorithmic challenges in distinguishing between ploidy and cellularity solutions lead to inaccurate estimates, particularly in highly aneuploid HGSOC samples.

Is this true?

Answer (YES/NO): YES